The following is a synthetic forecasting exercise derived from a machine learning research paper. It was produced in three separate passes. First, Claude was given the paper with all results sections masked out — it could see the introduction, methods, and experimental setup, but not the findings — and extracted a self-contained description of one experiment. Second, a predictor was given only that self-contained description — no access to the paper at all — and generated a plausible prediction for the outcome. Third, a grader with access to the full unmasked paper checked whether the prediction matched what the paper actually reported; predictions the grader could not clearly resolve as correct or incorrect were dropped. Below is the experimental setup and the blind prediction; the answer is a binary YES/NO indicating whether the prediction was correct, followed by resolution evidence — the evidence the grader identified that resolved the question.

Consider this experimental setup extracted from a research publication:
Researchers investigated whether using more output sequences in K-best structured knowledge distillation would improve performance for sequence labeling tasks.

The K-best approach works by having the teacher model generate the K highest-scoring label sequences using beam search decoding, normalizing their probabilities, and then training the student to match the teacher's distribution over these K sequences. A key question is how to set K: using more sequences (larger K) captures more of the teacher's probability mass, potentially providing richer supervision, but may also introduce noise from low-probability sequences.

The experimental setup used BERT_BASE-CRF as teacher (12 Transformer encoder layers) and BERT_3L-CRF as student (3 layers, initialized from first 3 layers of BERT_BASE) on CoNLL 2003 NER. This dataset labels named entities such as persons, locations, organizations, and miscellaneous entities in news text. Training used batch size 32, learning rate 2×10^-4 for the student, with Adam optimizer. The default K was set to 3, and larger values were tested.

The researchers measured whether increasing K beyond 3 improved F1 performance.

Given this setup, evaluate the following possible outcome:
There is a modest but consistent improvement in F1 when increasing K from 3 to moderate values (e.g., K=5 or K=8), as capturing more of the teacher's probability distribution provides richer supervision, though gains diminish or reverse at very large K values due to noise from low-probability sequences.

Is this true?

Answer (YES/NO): NO